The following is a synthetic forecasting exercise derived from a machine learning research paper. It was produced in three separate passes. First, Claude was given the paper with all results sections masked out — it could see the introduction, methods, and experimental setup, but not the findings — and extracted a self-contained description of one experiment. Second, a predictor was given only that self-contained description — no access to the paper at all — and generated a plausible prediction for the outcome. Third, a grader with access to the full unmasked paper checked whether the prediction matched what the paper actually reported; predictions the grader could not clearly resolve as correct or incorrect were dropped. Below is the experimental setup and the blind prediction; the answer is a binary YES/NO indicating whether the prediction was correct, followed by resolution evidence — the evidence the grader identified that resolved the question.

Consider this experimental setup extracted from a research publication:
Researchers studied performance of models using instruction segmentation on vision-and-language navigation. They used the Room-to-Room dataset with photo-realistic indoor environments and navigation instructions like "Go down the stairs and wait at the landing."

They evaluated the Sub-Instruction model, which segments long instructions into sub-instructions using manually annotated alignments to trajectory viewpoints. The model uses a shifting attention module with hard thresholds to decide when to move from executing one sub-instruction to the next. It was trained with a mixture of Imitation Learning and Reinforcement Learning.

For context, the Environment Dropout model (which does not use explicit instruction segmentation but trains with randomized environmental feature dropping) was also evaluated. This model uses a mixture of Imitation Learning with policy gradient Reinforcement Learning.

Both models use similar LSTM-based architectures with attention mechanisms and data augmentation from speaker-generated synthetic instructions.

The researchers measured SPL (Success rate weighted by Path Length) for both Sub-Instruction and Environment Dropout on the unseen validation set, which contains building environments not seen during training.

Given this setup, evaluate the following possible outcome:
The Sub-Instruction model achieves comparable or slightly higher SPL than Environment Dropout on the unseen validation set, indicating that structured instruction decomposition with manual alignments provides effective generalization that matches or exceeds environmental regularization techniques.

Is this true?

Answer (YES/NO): YES